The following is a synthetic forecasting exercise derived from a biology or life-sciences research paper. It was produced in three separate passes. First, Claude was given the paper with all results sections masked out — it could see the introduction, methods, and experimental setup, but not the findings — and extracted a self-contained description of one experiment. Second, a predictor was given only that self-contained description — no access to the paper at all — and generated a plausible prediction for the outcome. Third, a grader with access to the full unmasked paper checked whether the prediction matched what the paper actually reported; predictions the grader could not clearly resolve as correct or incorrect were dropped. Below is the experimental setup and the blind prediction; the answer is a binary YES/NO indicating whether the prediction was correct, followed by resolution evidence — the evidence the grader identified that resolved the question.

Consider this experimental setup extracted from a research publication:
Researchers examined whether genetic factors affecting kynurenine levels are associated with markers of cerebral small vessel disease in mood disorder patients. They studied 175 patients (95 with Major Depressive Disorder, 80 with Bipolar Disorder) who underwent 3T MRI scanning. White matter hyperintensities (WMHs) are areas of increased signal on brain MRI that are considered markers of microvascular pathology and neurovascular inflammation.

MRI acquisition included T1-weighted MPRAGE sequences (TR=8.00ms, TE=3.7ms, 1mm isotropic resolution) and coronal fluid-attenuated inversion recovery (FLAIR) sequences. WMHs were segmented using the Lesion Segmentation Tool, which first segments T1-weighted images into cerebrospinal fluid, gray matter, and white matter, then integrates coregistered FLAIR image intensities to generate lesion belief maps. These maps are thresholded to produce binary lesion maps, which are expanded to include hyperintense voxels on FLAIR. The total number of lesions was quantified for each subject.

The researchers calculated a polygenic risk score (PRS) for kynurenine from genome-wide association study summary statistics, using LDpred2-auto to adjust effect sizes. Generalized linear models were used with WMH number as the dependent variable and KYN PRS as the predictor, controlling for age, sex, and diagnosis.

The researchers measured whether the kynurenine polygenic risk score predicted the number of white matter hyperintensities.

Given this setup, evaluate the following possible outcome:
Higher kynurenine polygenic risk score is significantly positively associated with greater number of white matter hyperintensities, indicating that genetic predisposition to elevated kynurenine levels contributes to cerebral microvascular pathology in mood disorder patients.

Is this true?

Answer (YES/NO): YES